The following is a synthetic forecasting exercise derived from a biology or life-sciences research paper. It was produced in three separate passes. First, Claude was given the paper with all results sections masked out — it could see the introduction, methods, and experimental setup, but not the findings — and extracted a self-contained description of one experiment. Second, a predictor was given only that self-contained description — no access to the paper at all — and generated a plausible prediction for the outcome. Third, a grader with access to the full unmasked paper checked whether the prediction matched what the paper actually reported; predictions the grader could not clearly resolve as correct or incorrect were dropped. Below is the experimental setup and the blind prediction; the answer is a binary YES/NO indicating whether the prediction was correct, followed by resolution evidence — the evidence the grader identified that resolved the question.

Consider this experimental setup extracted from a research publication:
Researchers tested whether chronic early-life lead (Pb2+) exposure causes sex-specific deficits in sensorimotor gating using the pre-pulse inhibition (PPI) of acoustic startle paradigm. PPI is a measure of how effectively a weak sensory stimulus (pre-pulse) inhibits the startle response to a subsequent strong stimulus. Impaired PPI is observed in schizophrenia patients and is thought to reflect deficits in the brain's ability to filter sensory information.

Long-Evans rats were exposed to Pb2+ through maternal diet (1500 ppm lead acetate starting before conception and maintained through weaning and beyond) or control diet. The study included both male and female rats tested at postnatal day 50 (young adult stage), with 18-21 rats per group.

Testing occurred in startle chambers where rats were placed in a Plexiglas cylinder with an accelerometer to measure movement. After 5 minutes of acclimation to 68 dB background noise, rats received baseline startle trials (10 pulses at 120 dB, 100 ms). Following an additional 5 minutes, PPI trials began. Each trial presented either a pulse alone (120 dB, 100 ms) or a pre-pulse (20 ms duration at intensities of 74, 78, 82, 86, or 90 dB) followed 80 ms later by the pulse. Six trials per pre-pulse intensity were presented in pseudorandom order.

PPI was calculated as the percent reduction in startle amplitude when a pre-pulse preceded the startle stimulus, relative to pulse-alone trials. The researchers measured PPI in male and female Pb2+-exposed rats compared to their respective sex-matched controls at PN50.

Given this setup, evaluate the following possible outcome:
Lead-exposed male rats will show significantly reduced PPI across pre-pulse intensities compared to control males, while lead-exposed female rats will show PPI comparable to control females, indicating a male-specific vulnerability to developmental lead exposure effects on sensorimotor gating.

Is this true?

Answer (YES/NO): YES